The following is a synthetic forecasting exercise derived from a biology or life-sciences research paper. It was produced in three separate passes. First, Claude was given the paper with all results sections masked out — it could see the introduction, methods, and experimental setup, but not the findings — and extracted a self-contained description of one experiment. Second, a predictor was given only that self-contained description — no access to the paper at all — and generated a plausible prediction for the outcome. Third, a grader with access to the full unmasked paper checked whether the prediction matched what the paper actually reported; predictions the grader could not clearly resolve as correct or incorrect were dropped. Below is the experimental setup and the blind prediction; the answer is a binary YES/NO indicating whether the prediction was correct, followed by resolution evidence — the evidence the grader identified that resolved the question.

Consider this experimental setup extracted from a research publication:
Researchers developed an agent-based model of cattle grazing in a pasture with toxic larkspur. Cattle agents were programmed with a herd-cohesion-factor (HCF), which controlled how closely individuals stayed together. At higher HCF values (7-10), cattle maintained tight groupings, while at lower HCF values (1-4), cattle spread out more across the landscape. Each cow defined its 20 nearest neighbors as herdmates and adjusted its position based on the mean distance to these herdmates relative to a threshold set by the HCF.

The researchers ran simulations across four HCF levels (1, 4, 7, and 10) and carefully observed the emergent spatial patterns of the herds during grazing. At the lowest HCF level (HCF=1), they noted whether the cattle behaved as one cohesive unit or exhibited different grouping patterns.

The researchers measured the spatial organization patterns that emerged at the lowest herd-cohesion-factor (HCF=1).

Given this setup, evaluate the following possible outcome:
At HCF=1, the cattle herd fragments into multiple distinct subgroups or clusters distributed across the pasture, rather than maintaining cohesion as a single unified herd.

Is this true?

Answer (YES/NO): YES